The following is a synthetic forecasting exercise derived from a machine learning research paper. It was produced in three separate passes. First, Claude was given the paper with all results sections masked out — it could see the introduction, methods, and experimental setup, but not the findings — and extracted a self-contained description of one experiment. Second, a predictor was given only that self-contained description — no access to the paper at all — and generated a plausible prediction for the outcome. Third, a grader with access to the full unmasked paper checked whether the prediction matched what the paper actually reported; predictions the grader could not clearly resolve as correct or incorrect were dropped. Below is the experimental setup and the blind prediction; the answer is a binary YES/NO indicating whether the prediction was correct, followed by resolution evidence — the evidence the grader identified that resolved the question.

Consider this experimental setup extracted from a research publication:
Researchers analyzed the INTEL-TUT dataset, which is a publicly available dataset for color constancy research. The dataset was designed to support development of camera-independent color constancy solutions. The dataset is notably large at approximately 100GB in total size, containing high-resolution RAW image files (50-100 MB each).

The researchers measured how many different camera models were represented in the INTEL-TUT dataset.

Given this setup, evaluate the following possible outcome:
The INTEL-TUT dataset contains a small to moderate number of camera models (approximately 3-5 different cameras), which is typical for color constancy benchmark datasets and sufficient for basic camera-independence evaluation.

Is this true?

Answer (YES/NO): YES